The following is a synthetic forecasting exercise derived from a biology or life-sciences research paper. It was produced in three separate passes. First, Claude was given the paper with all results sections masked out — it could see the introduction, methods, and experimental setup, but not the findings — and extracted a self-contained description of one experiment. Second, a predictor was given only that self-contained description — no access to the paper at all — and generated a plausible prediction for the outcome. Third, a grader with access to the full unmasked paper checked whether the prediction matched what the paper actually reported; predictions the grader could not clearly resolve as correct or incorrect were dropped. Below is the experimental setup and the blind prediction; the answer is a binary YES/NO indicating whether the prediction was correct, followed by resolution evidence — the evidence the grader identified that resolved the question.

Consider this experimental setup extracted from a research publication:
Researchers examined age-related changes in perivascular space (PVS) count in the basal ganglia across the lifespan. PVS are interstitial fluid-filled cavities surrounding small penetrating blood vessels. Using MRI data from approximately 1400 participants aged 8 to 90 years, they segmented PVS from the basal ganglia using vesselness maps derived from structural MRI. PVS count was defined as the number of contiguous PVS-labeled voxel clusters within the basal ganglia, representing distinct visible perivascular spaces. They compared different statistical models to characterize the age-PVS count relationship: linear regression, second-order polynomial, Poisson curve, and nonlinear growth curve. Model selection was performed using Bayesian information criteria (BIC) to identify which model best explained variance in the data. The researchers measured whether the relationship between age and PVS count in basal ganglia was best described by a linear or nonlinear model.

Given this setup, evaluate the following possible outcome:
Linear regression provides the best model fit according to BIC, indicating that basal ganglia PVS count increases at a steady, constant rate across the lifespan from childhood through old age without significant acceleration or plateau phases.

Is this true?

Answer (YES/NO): NO